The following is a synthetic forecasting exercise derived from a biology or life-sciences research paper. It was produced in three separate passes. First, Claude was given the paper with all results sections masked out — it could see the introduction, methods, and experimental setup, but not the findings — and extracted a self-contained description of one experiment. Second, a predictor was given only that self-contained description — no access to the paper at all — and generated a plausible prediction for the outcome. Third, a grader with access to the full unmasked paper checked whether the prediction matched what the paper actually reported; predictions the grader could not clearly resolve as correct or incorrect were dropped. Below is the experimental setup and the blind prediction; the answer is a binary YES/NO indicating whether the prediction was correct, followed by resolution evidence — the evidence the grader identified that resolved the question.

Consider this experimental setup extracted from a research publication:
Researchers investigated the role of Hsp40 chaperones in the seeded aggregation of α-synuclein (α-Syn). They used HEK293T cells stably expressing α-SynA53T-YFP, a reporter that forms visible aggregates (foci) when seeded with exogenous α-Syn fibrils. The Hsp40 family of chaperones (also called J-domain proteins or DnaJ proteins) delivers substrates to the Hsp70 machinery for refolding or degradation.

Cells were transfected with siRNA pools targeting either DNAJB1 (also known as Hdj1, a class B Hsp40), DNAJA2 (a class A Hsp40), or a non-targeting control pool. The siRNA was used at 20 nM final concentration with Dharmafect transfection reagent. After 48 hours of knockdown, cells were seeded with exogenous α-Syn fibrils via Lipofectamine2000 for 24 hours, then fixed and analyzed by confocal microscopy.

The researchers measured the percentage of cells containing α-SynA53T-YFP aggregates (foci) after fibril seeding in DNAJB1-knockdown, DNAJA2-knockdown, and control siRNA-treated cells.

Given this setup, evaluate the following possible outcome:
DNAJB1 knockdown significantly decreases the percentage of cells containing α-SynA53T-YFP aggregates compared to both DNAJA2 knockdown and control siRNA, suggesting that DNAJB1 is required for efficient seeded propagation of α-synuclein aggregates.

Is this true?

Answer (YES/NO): YES